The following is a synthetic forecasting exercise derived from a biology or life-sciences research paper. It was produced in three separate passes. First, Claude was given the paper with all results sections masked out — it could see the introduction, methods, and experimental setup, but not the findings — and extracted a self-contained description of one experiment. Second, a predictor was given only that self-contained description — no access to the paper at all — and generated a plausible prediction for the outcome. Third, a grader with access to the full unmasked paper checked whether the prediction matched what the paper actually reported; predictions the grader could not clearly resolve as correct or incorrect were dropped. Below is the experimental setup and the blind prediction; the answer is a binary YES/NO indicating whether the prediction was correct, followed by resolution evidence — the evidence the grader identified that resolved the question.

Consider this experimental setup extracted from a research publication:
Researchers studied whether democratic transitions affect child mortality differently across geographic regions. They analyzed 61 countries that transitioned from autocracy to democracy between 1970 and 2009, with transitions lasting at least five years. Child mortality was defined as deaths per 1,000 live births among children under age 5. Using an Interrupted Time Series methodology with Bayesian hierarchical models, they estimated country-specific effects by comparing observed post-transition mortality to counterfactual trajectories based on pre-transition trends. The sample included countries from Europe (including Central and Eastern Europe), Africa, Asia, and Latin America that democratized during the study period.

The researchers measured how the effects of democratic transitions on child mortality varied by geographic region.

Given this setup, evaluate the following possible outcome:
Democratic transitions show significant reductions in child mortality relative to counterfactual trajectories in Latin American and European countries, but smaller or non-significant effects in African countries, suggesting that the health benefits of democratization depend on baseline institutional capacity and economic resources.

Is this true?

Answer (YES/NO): NO